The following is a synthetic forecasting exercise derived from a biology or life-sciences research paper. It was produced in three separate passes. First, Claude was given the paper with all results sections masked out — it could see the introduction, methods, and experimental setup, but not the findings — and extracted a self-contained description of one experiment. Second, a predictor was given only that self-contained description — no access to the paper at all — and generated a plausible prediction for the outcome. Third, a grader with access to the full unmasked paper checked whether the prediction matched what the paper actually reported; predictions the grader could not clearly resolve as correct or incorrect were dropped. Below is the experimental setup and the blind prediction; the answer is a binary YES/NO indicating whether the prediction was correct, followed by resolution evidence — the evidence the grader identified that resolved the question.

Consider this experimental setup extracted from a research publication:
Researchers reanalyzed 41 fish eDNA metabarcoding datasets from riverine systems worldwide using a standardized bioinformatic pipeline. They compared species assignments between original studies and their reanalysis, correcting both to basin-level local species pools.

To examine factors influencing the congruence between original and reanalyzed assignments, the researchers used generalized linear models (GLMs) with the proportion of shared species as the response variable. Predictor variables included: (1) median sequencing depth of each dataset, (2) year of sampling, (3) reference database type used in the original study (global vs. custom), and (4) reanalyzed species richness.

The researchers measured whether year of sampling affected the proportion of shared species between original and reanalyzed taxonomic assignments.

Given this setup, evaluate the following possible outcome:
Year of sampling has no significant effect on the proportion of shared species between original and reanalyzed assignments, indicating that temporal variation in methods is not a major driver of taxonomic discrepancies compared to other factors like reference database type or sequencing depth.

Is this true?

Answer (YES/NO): NO